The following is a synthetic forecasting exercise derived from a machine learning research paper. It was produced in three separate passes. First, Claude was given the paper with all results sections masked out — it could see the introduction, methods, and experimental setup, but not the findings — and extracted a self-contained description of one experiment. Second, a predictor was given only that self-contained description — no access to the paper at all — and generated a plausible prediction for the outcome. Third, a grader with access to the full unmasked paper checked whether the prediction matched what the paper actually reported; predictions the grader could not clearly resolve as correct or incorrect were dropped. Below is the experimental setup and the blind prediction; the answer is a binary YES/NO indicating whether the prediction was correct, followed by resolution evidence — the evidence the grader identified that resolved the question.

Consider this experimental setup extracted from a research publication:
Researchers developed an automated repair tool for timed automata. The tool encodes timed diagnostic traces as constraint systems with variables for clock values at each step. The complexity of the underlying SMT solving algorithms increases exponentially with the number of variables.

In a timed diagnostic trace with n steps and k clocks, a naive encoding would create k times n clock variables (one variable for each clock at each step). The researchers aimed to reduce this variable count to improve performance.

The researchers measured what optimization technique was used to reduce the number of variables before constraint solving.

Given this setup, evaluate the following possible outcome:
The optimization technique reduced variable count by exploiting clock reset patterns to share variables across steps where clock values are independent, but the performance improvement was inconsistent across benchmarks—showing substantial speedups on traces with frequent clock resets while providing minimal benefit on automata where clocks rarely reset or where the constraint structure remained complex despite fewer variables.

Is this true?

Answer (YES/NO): NO